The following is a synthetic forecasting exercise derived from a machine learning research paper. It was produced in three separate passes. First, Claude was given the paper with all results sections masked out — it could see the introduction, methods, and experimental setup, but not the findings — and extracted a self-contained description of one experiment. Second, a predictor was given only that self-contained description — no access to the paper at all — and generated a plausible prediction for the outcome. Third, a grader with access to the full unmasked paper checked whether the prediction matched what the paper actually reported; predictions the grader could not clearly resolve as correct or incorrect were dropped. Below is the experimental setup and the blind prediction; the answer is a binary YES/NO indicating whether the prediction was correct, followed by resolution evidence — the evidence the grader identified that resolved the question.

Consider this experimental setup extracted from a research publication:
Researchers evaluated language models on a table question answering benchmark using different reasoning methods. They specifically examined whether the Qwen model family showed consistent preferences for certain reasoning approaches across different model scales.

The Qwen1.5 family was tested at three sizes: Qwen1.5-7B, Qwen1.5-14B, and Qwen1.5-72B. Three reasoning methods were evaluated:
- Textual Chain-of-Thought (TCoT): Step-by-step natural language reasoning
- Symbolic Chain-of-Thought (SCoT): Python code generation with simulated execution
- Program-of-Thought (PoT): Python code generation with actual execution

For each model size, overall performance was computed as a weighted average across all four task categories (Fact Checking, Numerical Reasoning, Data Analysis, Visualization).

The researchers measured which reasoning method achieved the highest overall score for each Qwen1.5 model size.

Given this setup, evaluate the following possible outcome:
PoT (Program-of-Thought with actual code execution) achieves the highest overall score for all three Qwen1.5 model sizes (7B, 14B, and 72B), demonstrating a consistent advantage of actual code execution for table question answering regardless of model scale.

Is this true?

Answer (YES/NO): NO